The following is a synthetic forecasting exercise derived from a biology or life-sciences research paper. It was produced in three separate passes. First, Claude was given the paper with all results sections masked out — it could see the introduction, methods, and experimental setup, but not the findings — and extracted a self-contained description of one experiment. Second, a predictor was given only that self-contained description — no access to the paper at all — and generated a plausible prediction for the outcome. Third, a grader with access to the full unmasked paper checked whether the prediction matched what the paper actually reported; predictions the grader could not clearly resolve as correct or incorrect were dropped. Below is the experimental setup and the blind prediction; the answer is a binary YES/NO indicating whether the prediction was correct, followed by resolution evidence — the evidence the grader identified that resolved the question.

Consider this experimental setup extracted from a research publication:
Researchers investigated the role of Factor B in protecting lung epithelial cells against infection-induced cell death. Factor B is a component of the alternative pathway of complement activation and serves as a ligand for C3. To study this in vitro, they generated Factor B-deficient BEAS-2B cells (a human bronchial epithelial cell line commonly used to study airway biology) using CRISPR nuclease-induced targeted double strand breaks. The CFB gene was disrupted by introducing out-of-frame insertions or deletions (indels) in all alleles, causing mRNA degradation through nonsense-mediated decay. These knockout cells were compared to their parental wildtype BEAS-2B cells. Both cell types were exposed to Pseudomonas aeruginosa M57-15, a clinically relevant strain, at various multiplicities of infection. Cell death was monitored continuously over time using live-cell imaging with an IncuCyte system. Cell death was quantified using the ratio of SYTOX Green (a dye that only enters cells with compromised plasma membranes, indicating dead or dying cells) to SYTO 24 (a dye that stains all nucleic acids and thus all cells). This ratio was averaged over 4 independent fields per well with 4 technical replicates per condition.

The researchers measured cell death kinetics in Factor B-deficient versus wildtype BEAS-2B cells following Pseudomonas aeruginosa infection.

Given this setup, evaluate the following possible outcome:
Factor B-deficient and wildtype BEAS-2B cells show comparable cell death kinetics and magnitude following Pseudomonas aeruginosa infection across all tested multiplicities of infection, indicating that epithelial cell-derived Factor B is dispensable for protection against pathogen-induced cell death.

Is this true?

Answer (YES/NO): NO